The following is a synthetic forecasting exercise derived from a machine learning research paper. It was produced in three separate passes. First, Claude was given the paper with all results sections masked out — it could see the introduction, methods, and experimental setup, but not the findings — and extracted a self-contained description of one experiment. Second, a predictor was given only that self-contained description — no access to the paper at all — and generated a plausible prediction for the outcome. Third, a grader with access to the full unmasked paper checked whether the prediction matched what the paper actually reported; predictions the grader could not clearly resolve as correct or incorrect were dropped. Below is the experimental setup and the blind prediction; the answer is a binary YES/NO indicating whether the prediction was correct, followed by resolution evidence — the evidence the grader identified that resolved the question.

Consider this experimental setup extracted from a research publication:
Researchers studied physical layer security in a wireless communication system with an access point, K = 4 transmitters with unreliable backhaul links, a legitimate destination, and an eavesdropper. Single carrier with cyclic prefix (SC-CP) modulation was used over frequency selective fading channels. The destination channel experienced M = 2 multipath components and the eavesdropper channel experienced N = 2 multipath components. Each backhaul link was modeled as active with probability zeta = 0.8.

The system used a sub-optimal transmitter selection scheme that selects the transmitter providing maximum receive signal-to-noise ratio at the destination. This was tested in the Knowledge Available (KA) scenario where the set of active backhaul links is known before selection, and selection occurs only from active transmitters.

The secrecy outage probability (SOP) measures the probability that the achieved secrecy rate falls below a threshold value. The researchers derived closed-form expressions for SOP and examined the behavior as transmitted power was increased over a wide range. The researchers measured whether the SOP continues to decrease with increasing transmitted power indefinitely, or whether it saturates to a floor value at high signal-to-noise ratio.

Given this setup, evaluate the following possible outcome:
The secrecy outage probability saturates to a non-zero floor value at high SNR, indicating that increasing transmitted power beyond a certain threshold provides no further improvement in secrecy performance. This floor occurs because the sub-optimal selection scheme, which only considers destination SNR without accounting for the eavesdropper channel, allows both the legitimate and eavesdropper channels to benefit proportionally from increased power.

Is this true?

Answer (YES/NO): NO